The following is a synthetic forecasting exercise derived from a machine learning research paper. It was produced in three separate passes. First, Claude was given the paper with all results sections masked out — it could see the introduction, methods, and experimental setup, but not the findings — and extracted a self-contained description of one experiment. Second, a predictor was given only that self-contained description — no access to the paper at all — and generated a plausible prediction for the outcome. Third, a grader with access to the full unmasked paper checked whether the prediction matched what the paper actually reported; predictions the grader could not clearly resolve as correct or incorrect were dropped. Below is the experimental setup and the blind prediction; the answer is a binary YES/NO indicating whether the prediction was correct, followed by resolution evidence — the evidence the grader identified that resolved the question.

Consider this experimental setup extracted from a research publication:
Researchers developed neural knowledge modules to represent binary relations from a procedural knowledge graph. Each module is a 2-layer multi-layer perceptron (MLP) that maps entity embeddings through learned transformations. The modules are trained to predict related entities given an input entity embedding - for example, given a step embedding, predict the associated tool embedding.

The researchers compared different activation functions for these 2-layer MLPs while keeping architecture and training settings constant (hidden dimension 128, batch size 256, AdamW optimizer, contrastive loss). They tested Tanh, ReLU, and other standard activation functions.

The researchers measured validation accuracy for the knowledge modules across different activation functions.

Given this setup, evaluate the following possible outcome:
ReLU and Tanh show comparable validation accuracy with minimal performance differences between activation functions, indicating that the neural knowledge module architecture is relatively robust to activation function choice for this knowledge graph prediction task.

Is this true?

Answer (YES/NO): NO